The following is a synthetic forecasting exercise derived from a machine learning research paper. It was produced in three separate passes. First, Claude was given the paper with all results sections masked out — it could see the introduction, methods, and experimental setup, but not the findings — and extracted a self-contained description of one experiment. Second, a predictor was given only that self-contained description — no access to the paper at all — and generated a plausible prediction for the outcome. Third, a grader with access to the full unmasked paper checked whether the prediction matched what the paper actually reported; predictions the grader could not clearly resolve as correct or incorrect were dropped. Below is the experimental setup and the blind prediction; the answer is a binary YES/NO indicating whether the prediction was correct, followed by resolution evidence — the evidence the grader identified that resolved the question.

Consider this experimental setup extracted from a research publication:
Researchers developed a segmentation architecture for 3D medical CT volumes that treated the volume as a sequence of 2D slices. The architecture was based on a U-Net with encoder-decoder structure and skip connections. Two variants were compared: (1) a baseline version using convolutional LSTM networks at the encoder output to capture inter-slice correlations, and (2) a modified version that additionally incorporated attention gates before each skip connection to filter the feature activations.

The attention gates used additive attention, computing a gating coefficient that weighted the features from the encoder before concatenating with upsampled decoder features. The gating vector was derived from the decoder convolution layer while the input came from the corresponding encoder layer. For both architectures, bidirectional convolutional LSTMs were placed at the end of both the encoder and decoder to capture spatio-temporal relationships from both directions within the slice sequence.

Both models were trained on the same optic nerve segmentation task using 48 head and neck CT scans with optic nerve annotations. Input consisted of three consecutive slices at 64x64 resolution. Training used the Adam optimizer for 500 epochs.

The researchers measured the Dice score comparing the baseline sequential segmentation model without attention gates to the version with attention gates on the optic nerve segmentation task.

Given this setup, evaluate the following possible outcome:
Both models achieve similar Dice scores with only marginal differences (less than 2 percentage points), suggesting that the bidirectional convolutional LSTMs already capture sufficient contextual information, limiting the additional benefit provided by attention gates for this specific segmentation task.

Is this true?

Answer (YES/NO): NO